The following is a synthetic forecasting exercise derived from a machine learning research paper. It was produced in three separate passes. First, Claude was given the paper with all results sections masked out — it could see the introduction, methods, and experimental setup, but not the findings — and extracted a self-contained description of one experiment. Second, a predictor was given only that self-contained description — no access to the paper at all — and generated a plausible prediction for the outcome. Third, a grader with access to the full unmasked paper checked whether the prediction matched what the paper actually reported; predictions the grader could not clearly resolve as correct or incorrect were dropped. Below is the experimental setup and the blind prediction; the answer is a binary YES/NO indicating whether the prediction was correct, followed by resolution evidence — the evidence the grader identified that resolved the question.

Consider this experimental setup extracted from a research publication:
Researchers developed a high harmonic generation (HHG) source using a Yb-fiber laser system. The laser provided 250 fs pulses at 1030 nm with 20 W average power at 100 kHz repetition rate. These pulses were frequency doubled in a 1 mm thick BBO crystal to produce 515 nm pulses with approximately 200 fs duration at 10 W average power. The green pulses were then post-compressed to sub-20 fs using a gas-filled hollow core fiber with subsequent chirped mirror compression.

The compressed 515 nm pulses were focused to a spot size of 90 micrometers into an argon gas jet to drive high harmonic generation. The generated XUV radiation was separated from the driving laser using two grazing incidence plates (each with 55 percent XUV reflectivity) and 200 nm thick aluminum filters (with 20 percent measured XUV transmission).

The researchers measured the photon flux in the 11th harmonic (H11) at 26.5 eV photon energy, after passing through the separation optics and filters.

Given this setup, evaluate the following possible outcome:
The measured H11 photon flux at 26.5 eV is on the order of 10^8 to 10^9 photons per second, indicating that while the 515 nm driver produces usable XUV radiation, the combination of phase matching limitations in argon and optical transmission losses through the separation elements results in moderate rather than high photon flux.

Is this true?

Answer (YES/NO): NO